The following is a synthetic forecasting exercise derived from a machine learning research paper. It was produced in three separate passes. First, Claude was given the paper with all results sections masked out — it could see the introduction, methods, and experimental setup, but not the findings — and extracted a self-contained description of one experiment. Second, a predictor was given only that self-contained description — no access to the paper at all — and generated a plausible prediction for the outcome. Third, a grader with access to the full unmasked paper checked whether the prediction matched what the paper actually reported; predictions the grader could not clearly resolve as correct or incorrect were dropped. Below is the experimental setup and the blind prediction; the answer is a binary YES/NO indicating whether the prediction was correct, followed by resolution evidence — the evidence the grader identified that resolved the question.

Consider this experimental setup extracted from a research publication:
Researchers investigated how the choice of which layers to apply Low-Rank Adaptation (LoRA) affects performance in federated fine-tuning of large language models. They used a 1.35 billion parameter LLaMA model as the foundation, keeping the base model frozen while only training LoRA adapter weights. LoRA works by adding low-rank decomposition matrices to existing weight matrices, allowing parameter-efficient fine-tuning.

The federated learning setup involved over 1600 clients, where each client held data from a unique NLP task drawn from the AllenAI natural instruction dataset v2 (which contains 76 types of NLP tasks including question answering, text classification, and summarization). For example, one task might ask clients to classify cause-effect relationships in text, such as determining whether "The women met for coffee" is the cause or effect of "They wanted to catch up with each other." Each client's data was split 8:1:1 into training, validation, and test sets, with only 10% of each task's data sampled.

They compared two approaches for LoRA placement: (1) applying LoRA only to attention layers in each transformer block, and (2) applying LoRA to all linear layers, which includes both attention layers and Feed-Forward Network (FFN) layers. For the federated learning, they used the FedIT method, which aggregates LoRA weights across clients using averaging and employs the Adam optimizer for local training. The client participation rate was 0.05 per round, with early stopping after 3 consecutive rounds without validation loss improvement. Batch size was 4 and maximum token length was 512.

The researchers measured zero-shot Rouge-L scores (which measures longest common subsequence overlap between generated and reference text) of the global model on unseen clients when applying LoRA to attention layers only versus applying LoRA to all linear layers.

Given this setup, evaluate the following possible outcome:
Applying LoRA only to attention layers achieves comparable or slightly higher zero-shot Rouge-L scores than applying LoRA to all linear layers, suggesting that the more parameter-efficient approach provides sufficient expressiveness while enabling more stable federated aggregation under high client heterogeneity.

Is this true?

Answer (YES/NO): NO